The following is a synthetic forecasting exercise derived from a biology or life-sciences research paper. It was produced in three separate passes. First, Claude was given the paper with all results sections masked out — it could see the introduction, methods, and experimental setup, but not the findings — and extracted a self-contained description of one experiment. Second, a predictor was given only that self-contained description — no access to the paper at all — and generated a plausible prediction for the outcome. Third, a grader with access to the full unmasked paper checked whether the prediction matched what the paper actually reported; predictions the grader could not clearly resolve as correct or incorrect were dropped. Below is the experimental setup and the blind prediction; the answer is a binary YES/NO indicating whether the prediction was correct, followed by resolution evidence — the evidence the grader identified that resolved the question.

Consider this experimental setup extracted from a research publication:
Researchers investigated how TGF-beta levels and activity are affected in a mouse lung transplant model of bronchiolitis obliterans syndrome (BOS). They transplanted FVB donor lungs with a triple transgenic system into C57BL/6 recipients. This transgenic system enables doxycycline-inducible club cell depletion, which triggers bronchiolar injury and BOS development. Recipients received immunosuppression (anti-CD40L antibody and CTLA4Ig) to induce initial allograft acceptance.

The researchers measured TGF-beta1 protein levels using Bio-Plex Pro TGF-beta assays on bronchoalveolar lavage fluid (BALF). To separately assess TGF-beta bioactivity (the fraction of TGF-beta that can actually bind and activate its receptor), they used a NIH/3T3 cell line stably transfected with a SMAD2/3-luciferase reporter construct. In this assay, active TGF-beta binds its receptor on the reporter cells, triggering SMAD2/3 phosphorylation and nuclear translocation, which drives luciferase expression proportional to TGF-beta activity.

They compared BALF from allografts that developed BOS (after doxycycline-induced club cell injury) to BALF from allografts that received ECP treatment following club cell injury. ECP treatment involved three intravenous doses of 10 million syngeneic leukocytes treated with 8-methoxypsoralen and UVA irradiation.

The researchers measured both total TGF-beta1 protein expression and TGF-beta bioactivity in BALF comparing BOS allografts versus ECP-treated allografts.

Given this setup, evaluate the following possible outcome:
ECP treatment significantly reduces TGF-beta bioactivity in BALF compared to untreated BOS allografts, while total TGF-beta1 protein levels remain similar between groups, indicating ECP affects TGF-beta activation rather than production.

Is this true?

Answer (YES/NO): YES